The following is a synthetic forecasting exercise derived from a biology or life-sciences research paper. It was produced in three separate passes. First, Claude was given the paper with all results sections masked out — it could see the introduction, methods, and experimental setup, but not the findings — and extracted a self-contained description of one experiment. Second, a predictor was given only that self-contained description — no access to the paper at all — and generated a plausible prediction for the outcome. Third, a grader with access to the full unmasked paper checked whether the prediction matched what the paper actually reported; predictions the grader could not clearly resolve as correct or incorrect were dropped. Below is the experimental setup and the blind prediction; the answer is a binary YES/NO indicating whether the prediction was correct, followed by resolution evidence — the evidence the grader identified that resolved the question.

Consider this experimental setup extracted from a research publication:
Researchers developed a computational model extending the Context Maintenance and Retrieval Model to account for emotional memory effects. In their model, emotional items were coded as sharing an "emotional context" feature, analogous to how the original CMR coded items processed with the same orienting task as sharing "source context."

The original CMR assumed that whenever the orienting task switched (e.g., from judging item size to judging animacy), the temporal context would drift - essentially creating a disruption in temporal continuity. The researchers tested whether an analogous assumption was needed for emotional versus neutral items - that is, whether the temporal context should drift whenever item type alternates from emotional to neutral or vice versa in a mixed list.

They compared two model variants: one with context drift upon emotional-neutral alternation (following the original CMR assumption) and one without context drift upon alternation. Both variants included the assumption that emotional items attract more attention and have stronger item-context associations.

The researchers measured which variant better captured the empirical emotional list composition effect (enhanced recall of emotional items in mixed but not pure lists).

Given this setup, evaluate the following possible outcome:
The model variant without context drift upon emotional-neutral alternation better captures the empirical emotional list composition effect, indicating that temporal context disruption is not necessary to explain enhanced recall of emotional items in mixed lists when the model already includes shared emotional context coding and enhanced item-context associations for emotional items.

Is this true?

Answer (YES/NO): YES